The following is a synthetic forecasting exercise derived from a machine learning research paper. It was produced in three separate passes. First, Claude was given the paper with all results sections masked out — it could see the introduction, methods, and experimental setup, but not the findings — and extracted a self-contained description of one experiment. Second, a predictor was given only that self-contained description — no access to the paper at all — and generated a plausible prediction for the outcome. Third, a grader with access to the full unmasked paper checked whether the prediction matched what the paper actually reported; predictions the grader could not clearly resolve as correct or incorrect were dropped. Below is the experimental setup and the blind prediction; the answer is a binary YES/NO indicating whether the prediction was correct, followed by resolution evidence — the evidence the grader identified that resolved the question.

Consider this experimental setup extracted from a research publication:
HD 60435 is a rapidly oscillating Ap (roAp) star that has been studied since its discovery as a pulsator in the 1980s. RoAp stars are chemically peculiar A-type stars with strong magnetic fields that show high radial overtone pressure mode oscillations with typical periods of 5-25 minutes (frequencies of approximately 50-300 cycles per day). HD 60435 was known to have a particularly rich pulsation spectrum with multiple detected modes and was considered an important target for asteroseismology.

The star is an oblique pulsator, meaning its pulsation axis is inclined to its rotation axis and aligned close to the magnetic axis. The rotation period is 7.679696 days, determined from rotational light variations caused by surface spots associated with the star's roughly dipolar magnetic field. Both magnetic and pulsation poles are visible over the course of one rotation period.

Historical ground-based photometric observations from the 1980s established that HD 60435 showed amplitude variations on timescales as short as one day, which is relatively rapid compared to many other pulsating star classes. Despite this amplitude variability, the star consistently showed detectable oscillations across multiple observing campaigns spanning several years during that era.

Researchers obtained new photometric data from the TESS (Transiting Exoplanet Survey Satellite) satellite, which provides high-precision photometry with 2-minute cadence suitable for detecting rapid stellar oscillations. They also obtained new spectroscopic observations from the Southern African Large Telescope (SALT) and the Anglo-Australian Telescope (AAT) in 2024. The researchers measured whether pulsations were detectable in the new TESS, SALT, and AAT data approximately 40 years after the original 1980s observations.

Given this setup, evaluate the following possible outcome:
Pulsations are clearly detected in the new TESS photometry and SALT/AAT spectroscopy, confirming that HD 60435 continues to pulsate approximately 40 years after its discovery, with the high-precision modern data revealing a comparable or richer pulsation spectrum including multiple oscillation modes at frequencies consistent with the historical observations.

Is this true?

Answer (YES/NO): NO